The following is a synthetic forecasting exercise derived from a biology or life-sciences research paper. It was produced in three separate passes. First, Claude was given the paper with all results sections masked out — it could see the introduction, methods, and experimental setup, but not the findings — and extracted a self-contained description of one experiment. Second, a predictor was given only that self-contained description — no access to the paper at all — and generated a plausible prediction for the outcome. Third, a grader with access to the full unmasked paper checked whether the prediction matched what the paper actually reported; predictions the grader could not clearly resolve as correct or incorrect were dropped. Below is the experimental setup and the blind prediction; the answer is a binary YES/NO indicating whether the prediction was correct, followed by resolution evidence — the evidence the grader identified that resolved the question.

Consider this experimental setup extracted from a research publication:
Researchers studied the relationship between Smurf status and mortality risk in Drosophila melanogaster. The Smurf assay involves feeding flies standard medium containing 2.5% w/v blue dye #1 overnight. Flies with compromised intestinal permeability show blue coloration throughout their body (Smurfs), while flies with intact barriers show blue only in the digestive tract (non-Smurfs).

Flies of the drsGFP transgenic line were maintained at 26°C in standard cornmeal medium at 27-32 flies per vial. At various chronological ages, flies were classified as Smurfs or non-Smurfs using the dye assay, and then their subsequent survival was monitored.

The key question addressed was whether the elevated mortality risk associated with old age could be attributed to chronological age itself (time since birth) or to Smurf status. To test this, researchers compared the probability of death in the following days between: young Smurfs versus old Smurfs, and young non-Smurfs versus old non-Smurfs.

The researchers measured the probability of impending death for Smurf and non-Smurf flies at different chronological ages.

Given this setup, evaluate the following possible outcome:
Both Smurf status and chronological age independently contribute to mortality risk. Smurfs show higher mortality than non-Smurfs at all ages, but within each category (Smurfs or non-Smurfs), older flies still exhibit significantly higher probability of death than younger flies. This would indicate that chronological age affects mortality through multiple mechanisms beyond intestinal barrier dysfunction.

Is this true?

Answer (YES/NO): NO